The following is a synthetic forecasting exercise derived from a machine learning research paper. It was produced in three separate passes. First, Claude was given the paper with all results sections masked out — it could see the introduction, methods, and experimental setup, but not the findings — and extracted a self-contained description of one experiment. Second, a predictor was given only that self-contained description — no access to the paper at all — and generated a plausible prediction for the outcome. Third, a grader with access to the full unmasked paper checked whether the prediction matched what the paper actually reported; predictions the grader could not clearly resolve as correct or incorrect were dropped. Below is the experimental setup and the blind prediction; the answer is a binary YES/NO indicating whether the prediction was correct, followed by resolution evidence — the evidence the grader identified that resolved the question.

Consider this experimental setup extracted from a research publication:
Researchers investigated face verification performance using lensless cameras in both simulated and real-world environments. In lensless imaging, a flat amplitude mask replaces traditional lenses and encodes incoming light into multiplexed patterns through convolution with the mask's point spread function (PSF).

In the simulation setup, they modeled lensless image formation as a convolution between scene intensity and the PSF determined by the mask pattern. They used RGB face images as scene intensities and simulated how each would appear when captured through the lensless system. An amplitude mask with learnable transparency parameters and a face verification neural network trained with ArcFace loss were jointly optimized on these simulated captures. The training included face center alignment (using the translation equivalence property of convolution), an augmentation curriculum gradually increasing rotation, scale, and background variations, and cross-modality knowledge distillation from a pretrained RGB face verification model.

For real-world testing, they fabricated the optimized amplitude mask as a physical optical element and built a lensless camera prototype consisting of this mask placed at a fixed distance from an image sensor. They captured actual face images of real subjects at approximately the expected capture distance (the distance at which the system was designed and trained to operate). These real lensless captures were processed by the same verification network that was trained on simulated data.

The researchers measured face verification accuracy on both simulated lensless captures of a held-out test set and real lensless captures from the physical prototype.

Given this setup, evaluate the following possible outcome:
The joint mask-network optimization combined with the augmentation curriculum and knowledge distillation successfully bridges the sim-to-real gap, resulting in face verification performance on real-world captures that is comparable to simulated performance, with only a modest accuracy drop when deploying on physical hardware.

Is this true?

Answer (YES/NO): NO